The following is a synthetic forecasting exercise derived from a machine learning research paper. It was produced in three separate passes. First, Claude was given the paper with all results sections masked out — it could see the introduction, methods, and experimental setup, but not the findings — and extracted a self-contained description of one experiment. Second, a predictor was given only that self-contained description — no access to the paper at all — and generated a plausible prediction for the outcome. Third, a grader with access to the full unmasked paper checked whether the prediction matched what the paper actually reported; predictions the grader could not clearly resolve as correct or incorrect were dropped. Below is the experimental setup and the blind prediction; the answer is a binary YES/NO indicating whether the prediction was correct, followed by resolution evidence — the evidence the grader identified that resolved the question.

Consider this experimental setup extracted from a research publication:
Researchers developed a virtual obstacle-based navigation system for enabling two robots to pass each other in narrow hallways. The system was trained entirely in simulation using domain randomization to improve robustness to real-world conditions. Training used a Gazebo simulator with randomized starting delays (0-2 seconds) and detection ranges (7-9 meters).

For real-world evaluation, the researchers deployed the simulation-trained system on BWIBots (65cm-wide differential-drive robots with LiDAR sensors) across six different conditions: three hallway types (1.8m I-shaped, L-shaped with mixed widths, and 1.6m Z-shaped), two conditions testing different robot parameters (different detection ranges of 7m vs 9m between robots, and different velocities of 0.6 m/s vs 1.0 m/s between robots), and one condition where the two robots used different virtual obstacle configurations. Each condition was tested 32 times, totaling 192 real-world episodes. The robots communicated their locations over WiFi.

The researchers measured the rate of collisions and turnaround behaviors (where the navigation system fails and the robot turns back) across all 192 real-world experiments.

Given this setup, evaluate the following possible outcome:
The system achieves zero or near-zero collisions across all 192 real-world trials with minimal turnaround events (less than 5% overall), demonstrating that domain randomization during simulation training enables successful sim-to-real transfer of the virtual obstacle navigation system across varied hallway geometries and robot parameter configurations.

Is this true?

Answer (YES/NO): YES